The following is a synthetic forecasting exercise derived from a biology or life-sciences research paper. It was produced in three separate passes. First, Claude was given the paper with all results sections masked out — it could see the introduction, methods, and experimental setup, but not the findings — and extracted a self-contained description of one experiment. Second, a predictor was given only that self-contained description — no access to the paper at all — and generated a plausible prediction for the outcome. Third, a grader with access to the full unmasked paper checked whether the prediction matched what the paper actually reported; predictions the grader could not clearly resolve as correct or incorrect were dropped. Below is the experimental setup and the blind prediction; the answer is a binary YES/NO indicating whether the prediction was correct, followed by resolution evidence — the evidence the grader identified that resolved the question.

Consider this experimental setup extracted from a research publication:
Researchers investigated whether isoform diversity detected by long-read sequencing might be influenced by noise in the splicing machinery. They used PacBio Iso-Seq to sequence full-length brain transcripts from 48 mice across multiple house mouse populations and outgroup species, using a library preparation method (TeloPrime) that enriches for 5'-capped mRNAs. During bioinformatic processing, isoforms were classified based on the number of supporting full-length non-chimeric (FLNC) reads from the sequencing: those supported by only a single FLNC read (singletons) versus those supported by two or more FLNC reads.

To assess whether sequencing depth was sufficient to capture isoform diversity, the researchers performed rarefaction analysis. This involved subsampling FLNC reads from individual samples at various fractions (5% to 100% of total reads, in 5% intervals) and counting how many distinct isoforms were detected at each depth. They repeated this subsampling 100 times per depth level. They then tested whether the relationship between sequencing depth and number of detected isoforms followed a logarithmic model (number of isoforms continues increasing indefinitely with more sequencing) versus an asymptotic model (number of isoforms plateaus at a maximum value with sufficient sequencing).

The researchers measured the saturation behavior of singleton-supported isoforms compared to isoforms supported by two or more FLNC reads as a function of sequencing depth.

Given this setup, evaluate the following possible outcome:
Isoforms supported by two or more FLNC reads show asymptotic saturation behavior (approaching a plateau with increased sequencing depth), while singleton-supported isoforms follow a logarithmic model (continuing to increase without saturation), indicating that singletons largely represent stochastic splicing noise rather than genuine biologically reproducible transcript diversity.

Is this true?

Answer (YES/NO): YES